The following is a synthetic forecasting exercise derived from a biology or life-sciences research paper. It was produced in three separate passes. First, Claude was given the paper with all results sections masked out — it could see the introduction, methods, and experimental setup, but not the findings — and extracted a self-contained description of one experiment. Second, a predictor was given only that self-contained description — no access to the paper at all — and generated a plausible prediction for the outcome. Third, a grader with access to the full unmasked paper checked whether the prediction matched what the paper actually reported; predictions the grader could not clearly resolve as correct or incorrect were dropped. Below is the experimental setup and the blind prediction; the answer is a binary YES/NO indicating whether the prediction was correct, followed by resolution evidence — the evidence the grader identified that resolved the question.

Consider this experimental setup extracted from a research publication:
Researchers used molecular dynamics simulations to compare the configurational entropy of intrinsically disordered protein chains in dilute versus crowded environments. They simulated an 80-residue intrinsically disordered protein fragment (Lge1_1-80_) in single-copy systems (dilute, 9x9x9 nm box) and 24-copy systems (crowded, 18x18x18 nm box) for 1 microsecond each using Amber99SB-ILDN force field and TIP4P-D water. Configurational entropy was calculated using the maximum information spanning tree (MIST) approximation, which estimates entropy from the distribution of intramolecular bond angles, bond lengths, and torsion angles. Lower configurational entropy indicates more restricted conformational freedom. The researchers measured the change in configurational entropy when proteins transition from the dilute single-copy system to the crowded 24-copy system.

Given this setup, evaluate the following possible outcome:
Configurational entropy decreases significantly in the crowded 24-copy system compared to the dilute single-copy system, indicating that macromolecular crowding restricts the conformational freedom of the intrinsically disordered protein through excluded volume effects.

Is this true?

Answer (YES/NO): YES